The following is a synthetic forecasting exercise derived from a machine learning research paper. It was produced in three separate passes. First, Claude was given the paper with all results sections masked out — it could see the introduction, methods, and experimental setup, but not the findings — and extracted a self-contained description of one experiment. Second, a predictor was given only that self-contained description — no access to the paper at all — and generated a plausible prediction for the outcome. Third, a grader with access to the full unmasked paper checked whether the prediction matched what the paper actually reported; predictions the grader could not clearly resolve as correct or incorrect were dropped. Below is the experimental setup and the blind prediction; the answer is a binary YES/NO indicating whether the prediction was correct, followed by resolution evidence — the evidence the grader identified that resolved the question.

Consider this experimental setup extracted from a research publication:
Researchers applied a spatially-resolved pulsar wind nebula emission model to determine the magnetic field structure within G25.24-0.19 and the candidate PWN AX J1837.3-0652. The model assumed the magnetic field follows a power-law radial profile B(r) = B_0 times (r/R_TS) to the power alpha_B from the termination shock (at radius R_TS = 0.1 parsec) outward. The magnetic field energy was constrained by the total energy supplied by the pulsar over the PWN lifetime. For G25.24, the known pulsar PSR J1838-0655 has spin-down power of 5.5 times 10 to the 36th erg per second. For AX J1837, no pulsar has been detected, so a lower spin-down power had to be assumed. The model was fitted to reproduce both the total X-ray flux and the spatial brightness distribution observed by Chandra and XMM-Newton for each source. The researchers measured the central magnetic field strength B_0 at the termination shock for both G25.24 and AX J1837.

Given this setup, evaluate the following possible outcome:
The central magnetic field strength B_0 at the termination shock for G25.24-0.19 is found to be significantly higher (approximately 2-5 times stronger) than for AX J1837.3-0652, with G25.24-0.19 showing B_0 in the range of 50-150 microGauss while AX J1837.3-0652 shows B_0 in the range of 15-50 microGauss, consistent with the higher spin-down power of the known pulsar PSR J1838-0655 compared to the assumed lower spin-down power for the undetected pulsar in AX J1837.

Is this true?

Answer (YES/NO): NO